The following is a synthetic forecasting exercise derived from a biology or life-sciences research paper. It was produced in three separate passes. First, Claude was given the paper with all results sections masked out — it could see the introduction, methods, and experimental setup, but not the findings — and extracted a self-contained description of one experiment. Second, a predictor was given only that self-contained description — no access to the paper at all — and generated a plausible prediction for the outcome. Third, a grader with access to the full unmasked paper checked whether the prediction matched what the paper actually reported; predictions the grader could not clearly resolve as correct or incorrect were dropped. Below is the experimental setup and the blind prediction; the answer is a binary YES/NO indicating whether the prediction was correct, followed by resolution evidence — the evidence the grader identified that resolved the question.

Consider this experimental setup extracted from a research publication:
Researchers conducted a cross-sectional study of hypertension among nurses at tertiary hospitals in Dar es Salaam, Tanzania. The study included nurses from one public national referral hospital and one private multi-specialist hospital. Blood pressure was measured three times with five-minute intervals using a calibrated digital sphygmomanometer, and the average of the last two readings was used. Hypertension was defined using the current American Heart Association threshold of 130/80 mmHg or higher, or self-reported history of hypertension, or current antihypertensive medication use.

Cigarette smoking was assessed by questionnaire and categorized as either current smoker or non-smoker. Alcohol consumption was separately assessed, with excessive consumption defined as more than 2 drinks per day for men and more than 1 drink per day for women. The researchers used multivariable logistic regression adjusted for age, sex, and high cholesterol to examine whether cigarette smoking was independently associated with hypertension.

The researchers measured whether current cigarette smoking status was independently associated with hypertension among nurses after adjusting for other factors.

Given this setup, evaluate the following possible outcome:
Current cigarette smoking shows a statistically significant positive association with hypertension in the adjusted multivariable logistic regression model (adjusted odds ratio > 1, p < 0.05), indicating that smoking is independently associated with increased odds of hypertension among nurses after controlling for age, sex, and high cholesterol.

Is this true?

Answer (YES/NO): NO